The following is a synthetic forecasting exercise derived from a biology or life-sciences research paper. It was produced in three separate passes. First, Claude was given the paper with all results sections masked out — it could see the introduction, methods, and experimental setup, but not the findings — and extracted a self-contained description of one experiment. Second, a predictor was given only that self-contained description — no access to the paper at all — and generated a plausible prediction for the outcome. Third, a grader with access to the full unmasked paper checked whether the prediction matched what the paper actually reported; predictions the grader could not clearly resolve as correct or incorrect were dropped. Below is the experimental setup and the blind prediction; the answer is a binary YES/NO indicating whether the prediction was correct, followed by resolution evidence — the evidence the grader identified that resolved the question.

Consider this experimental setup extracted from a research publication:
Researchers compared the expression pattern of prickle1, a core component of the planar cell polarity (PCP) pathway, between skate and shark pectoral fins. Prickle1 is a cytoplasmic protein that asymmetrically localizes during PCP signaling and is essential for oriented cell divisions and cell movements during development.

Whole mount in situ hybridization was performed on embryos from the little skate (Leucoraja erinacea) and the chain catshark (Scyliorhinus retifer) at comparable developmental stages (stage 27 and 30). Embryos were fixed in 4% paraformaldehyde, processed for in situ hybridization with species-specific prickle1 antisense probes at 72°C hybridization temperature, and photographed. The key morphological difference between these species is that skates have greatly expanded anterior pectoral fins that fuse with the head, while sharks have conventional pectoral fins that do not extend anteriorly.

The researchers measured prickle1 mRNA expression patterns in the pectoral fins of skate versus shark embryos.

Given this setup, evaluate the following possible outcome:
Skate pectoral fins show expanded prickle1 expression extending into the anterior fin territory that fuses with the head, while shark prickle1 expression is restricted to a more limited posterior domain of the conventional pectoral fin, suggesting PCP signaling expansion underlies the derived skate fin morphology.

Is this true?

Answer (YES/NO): NO